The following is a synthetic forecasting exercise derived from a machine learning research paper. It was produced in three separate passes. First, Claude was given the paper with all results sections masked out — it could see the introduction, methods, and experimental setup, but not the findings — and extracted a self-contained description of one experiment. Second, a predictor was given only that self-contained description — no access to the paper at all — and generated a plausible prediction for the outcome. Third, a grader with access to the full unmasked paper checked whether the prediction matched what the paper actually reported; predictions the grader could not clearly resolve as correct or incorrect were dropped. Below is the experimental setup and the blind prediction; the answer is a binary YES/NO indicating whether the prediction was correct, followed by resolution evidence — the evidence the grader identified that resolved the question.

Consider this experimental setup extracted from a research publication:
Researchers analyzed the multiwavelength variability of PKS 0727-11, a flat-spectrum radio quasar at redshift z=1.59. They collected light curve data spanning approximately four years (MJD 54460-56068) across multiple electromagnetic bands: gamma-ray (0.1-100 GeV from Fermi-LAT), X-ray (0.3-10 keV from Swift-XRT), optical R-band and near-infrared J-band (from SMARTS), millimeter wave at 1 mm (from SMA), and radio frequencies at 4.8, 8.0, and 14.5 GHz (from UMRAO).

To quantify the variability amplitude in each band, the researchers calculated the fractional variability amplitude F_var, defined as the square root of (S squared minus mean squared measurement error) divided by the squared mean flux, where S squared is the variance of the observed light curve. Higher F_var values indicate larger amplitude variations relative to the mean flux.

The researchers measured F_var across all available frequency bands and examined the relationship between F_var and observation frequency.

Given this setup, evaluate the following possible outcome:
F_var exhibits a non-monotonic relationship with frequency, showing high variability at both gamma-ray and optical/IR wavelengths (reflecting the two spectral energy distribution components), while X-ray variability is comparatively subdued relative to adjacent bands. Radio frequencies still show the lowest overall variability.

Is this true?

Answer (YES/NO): NO